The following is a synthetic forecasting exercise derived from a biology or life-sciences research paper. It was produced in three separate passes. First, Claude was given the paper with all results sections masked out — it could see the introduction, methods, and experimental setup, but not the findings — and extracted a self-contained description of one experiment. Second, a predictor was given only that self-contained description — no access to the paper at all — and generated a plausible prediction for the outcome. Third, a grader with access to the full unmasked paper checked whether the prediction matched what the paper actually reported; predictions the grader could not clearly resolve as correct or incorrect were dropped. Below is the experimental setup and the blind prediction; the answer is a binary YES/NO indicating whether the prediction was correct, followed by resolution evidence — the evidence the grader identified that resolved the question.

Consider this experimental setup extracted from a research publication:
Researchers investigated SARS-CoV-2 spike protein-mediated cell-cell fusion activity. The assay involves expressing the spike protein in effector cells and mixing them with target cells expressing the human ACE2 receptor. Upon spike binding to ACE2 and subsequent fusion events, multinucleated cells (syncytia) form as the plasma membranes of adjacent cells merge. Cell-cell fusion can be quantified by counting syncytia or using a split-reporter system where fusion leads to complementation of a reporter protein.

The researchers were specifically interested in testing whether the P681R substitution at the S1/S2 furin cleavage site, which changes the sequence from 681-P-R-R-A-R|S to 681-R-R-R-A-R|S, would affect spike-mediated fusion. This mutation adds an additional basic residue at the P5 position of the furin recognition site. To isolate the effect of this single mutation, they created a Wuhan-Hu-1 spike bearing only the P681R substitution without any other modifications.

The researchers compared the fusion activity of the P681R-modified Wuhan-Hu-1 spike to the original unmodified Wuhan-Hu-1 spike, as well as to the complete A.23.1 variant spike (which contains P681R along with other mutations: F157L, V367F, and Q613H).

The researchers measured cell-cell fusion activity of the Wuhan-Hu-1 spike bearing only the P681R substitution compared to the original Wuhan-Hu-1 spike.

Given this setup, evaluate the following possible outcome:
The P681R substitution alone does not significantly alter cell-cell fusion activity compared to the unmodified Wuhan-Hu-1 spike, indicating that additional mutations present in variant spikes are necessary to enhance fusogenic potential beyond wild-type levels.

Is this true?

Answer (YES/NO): NO